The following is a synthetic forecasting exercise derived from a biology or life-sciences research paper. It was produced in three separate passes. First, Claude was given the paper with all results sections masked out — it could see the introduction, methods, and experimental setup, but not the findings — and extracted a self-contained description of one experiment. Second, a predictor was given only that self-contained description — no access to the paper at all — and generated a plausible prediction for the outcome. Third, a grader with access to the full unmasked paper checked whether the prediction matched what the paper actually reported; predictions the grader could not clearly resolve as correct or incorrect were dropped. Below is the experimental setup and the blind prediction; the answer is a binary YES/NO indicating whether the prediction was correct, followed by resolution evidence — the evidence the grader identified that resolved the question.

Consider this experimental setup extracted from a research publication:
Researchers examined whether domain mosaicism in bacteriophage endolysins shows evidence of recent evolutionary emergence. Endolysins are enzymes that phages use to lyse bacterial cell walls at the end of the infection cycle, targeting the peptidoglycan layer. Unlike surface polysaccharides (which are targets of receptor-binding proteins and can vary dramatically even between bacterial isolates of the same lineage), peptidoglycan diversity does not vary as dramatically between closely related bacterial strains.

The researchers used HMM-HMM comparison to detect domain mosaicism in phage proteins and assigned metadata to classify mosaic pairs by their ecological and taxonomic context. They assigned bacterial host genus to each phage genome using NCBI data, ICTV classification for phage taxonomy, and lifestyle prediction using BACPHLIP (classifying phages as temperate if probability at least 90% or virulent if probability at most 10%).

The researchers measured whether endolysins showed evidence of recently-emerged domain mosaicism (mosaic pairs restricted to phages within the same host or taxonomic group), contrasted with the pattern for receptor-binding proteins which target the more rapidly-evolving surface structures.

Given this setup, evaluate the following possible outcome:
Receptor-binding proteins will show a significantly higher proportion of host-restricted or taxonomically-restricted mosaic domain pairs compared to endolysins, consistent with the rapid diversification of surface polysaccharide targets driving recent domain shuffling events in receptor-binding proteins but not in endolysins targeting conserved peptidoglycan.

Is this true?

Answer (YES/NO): NO